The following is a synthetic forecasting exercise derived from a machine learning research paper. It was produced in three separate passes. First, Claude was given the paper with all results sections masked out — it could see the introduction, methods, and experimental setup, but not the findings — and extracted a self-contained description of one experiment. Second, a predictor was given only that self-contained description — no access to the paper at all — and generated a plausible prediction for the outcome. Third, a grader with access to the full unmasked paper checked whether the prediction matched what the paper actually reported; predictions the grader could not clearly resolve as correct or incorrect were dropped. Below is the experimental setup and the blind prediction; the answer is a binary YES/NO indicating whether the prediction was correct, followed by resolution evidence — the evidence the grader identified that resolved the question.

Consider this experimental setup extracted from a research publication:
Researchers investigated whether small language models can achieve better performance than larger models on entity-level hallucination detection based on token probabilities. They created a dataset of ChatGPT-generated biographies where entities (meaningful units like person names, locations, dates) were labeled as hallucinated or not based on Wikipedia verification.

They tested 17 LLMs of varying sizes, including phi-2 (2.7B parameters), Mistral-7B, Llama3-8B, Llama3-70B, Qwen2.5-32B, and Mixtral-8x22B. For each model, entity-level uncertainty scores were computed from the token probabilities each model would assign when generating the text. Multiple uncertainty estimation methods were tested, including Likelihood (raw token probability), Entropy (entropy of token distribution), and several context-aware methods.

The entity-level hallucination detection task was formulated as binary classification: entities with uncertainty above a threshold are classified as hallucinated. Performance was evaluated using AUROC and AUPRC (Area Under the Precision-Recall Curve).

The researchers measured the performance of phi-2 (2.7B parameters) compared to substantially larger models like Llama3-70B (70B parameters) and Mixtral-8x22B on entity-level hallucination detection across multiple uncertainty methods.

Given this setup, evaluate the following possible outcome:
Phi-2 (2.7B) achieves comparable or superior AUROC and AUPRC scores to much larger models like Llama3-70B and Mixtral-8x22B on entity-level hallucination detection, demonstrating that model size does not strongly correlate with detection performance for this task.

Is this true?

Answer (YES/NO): YES